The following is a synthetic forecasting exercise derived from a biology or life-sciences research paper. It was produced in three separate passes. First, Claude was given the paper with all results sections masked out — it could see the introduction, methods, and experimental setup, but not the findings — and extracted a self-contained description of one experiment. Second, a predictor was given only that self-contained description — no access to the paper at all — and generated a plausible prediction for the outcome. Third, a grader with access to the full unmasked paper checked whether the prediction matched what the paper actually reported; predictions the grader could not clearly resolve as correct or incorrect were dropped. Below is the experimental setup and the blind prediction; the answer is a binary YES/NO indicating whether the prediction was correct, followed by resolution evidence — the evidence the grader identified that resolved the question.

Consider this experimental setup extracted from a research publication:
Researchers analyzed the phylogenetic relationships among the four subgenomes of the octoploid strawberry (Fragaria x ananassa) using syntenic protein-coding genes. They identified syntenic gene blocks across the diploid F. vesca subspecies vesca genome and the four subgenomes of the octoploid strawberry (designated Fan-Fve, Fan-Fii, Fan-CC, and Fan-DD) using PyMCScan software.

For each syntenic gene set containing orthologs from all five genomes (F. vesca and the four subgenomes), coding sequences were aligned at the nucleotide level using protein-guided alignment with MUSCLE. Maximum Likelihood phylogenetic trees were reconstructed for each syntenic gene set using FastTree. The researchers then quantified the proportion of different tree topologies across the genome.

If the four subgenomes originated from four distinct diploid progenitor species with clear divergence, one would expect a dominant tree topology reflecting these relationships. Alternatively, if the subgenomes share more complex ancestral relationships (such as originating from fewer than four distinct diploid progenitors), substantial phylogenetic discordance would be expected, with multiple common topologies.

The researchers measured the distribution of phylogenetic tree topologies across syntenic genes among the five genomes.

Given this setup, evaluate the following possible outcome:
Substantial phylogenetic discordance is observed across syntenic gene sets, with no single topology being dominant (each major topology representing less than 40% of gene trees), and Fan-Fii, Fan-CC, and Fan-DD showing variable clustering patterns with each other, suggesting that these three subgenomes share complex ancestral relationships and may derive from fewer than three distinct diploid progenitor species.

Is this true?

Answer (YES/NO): YES